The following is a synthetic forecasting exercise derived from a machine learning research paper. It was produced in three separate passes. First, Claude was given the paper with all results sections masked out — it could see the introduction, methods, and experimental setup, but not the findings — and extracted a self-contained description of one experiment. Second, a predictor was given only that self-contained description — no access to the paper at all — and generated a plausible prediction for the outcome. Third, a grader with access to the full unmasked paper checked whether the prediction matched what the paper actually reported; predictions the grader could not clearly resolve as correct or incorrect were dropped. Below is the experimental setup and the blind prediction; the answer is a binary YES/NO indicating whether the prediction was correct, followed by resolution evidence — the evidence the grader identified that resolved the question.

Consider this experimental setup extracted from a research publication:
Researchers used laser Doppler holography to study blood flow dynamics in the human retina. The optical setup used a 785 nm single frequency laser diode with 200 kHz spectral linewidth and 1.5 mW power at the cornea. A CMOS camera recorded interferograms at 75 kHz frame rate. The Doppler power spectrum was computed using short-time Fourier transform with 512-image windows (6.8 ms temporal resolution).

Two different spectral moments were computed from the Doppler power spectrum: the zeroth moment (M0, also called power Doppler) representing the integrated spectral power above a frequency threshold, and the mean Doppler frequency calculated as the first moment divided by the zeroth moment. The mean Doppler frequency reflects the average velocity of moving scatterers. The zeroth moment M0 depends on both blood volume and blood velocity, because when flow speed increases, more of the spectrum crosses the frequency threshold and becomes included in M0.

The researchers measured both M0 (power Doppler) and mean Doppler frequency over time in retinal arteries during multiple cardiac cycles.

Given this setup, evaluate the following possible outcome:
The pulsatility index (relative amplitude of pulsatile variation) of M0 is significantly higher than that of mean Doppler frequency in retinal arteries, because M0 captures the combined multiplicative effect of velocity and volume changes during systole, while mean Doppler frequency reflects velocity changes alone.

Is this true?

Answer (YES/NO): NO